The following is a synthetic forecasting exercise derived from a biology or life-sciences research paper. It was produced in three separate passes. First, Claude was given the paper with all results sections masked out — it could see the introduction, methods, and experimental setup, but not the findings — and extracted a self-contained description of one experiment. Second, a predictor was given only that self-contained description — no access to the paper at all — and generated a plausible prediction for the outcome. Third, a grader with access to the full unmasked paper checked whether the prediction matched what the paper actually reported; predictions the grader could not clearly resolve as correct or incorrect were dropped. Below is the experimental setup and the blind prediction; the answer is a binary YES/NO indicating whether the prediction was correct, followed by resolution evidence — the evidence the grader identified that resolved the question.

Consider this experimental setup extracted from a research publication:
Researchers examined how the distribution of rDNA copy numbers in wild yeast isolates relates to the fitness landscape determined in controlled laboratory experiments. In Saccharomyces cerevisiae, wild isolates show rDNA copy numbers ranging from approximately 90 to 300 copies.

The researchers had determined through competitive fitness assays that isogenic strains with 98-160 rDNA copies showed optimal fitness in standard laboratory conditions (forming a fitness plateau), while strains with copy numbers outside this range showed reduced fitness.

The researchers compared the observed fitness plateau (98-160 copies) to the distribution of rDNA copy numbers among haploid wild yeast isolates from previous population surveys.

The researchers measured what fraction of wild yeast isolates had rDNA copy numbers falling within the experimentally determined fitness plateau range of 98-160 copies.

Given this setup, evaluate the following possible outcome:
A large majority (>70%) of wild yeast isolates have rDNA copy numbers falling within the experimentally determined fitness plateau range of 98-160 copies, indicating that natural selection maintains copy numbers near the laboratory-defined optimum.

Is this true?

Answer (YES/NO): YES